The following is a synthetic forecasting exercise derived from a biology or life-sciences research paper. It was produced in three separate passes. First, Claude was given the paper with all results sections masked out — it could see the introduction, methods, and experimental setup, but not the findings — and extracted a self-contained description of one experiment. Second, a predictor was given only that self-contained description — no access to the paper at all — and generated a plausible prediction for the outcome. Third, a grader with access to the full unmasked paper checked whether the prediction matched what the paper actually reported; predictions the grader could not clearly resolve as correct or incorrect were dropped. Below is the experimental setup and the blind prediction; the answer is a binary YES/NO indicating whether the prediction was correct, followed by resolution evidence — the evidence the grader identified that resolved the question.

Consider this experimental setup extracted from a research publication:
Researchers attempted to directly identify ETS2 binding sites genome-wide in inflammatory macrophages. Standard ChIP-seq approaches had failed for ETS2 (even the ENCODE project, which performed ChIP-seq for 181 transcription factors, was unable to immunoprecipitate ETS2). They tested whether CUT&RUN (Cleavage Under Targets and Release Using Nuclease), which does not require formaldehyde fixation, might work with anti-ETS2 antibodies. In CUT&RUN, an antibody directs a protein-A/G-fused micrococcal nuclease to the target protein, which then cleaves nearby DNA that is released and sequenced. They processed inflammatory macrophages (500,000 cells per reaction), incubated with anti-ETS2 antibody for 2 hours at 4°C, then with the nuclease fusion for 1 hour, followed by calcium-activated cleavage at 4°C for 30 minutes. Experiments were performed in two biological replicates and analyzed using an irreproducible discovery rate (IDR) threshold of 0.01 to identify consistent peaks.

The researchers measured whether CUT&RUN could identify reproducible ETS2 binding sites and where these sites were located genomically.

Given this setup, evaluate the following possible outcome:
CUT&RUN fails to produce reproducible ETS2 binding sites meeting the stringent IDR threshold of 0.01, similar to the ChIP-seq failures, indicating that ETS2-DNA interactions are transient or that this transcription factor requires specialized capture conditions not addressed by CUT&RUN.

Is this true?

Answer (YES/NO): NO